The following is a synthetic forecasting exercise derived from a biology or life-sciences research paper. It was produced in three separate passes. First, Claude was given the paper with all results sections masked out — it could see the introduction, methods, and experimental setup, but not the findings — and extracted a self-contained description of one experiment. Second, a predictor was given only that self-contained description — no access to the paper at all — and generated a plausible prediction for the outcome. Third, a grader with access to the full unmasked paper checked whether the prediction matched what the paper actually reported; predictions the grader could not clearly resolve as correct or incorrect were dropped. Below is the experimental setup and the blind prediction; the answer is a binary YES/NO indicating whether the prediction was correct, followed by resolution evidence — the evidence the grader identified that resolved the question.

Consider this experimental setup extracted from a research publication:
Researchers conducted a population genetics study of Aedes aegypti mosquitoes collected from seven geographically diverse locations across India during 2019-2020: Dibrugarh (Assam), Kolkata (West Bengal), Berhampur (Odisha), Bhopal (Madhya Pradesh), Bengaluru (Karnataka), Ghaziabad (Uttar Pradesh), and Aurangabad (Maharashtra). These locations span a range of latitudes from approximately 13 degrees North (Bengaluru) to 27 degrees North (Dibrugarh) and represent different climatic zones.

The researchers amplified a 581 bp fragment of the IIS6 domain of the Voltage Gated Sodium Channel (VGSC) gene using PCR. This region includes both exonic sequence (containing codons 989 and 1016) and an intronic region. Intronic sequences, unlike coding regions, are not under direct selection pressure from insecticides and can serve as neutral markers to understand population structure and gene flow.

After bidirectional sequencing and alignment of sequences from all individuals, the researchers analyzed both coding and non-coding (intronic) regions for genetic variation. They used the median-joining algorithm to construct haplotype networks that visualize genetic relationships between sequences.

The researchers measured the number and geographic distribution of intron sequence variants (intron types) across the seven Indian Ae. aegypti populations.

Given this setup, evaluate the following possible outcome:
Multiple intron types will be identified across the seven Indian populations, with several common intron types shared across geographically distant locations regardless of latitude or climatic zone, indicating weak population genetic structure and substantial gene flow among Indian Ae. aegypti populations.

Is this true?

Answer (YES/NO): NO